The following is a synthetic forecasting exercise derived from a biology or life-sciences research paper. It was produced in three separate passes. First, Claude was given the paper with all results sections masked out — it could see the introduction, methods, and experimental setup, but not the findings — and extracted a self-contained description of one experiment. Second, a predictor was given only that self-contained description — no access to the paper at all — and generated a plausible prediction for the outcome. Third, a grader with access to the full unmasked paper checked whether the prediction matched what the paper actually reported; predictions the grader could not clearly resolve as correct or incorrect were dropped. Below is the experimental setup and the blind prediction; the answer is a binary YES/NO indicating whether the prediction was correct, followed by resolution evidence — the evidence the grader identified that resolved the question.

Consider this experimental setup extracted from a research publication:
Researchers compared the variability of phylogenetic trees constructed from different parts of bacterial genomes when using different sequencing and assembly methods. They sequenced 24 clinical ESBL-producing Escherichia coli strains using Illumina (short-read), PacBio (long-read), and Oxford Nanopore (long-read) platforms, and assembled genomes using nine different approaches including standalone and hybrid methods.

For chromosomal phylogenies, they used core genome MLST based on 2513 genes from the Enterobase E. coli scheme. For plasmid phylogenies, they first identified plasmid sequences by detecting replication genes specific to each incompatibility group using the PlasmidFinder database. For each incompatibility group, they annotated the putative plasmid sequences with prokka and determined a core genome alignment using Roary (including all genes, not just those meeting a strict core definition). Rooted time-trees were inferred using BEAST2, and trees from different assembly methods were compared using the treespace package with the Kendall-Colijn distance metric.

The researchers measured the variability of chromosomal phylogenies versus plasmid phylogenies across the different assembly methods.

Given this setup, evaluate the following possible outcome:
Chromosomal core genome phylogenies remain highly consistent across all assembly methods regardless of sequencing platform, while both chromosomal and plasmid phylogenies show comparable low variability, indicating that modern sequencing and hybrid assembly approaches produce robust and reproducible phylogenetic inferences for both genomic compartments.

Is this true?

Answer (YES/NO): NO